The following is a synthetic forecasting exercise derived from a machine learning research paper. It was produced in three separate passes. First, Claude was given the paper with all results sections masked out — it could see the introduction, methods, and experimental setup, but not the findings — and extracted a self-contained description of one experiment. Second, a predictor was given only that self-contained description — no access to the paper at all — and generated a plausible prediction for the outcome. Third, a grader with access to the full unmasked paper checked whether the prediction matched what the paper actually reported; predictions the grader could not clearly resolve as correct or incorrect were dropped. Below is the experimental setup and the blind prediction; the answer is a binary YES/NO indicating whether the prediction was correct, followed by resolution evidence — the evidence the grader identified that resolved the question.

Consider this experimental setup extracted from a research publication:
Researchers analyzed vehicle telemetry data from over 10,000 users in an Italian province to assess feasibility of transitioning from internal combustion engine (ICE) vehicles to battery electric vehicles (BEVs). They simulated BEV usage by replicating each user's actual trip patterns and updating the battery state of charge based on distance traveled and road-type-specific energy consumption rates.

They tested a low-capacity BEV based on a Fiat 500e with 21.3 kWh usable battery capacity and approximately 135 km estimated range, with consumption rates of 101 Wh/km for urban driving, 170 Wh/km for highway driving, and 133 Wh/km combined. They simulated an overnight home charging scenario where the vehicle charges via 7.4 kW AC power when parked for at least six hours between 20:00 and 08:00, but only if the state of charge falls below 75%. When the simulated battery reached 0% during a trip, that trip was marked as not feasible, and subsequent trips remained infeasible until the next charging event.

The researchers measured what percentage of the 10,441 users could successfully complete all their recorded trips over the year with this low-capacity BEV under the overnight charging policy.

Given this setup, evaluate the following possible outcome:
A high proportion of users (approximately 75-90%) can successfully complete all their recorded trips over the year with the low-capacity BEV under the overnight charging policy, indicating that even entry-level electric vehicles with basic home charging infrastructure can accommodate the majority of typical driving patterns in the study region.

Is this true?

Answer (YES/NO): NO